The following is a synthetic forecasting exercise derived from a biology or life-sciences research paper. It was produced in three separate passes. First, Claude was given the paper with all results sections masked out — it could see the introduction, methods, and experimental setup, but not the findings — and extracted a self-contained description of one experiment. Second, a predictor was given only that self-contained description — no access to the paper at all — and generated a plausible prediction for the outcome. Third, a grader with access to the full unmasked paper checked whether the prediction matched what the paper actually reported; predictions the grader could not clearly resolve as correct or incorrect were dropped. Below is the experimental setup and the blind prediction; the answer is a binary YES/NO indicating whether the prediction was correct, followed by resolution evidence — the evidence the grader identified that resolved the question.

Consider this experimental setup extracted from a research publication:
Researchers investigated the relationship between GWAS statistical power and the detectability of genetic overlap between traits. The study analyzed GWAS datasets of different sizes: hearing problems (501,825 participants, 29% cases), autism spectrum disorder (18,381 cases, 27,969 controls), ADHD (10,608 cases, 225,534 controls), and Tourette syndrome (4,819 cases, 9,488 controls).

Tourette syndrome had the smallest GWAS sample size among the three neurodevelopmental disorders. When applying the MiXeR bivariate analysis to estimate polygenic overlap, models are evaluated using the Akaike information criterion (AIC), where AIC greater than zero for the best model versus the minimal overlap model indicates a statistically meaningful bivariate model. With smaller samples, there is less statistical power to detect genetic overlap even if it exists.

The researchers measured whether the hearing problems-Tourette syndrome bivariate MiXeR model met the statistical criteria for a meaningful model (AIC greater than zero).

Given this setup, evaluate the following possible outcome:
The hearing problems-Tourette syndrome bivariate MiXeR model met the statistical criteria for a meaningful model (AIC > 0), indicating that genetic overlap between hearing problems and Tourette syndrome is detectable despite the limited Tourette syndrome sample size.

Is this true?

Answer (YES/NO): NO